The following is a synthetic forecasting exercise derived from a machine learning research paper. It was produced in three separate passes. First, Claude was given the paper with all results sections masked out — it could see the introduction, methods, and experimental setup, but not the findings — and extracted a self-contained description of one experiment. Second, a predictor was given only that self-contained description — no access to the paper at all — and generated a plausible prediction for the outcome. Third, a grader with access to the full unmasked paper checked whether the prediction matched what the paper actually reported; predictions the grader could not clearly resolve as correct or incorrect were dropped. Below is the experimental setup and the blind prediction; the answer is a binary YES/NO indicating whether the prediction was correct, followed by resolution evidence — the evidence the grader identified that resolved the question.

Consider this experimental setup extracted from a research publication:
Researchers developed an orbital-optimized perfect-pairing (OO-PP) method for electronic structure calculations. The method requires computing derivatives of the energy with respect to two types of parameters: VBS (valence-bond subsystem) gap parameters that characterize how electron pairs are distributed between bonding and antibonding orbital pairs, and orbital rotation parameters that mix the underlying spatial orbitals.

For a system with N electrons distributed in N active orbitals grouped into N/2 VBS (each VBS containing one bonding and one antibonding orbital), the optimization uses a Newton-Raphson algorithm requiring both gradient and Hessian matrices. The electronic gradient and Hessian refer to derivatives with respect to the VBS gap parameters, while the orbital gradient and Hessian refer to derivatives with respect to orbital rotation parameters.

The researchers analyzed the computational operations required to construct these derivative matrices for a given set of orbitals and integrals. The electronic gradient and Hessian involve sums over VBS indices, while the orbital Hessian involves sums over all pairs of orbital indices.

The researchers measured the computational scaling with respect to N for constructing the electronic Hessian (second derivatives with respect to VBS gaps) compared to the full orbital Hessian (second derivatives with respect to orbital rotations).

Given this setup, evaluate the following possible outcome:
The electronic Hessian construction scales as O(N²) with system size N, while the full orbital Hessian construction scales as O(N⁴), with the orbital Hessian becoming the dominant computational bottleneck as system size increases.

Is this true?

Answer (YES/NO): NO